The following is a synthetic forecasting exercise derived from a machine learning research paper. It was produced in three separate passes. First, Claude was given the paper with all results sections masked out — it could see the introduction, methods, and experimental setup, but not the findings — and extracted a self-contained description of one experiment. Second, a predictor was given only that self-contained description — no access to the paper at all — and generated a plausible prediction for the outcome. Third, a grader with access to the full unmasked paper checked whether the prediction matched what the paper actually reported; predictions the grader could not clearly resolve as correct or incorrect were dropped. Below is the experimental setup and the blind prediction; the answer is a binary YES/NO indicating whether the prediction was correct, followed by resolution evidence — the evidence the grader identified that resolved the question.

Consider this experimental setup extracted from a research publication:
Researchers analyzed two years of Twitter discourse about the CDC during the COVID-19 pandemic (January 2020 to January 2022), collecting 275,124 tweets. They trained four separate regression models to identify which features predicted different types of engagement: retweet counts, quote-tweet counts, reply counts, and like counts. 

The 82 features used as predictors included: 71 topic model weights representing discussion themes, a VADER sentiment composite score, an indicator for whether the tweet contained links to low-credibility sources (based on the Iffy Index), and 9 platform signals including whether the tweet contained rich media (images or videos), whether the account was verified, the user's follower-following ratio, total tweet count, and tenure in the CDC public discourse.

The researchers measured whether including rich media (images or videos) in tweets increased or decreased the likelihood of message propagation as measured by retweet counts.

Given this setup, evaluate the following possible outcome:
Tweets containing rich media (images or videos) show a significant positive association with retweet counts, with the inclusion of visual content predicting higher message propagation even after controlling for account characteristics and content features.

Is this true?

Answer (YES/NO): NO